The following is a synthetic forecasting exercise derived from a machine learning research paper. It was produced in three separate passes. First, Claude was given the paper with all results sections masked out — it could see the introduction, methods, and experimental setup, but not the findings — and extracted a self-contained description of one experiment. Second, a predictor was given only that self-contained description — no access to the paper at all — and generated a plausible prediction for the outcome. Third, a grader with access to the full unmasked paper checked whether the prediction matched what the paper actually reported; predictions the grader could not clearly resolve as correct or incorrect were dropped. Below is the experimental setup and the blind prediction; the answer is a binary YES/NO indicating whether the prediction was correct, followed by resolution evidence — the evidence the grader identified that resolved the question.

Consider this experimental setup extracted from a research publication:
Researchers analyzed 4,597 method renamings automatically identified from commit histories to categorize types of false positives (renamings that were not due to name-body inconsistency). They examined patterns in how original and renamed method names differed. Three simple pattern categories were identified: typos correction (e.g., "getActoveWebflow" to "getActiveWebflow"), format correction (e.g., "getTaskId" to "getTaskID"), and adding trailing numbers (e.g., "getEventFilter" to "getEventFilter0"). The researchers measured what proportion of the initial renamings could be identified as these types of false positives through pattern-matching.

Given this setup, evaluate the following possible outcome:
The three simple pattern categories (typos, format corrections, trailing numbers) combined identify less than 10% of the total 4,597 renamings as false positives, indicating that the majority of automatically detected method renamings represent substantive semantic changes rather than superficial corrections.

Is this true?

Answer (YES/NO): NO